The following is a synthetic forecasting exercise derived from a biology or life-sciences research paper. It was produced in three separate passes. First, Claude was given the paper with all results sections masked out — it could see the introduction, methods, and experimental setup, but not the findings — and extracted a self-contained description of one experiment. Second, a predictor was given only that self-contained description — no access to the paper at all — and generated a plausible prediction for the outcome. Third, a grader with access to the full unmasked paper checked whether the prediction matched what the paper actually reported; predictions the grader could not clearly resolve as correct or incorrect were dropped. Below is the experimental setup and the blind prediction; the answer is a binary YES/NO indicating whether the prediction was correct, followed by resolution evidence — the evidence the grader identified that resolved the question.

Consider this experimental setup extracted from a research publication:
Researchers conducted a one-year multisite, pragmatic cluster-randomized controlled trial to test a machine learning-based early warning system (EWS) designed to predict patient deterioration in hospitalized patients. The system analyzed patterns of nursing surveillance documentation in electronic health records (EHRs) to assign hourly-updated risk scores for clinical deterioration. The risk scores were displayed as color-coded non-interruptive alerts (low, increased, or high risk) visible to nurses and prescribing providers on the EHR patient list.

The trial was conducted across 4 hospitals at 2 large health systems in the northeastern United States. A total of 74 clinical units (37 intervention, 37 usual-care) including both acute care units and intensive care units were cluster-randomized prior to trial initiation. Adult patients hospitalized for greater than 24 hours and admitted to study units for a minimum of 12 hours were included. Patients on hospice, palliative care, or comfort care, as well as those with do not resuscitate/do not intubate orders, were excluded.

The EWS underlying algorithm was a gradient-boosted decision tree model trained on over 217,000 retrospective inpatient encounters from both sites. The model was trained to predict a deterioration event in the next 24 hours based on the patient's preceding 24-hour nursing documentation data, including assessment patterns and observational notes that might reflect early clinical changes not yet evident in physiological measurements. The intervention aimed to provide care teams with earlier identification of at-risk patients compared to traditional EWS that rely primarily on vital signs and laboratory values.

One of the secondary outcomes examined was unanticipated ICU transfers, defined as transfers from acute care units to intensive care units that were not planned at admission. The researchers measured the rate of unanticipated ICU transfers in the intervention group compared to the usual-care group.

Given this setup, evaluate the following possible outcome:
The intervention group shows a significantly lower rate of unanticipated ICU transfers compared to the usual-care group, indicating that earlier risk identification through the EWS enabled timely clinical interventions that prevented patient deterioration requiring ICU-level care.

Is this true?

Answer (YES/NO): NO